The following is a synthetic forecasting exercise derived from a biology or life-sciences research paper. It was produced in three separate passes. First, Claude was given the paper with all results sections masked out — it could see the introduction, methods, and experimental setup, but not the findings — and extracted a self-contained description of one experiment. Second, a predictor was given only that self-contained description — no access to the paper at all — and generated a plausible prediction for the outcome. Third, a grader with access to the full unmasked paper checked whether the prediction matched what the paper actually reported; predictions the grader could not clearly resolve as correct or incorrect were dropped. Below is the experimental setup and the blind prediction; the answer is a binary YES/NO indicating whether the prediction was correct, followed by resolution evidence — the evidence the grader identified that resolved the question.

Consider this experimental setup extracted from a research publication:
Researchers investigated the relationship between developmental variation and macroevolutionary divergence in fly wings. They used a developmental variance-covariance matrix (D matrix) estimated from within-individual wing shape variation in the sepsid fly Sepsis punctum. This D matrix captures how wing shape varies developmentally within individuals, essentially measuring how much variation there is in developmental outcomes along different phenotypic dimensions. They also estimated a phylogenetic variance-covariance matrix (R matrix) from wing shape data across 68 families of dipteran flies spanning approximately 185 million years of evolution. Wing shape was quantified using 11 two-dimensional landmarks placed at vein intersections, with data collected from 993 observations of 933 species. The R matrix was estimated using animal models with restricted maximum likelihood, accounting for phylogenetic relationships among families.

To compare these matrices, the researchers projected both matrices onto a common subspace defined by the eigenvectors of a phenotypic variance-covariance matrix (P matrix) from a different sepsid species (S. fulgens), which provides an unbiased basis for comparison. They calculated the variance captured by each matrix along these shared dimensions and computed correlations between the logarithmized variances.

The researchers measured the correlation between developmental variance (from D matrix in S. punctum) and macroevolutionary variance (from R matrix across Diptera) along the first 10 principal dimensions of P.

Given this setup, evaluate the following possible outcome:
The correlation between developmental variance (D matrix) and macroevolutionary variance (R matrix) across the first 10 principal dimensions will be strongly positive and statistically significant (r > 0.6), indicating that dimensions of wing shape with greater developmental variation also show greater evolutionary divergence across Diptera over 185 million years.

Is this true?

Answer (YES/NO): YES